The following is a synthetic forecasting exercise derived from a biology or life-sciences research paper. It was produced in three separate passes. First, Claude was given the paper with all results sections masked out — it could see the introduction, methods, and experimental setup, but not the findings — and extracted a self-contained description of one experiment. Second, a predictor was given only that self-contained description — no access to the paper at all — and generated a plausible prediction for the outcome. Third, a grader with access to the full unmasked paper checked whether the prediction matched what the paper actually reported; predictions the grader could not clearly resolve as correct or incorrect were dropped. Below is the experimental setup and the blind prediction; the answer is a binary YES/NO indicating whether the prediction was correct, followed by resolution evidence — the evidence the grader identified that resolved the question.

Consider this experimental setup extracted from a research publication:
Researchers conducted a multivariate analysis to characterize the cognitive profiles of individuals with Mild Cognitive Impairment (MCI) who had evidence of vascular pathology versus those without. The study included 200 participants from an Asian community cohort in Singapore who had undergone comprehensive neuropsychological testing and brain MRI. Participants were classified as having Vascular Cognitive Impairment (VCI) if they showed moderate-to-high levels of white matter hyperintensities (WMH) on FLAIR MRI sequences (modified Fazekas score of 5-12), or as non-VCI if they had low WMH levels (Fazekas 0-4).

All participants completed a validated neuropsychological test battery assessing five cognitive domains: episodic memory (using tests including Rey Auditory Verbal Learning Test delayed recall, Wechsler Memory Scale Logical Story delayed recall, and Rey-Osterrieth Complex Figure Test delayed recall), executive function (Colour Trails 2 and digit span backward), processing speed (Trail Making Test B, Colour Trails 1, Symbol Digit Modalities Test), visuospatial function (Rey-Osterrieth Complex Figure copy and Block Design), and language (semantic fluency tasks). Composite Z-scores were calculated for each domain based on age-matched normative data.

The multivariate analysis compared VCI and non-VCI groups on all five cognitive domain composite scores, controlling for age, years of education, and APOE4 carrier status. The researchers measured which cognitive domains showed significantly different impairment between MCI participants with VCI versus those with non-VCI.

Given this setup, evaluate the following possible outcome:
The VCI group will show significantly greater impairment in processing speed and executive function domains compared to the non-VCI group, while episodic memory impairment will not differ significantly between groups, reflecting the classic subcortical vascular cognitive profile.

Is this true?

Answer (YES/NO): YES